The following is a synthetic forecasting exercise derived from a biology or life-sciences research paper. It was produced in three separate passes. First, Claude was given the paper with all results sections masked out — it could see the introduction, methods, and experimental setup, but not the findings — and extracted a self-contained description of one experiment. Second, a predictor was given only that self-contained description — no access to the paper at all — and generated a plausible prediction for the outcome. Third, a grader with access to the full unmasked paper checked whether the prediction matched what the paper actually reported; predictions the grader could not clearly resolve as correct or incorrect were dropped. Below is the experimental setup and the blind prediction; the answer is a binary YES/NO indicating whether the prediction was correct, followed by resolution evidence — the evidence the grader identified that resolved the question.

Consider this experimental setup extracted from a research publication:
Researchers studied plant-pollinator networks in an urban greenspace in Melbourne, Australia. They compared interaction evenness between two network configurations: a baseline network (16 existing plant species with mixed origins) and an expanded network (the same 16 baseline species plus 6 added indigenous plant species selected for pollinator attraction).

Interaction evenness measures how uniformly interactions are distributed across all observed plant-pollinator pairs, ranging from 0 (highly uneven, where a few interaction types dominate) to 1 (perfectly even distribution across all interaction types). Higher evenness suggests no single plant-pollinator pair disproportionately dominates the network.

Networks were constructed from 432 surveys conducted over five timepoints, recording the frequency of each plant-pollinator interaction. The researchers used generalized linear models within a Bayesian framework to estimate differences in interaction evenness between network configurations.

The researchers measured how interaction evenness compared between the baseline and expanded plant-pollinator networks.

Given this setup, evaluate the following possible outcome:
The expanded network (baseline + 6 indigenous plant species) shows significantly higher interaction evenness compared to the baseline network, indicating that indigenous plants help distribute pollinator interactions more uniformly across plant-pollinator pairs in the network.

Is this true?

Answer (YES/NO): NO